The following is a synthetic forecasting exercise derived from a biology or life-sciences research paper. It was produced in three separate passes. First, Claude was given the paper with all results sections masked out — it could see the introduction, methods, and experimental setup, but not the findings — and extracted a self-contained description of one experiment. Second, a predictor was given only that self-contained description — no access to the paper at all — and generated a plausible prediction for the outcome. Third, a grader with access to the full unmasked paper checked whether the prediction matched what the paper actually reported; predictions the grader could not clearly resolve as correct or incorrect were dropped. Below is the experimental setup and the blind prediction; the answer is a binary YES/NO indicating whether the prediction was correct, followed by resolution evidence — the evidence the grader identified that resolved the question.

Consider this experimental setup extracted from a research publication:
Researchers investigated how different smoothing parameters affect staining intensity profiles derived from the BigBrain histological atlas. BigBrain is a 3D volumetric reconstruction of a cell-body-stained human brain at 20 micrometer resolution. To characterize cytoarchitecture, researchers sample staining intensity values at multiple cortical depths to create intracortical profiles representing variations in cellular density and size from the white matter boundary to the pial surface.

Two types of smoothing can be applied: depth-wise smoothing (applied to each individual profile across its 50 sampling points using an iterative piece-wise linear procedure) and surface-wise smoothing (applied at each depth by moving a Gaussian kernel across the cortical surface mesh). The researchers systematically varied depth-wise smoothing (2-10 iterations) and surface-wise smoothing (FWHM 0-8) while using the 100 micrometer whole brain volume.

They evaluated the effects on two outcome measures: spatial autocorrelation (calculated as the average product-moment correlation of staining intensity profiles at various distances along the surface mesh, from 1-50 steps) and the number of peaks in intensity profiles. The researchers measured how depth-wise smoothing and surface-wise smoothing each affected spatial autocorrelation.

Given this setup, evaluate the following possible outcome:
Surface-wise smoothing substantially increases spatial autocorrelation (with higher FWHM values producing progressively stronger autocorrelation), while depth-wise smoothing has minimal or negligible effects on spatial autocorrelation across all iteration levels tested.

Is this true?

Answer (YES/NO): YES